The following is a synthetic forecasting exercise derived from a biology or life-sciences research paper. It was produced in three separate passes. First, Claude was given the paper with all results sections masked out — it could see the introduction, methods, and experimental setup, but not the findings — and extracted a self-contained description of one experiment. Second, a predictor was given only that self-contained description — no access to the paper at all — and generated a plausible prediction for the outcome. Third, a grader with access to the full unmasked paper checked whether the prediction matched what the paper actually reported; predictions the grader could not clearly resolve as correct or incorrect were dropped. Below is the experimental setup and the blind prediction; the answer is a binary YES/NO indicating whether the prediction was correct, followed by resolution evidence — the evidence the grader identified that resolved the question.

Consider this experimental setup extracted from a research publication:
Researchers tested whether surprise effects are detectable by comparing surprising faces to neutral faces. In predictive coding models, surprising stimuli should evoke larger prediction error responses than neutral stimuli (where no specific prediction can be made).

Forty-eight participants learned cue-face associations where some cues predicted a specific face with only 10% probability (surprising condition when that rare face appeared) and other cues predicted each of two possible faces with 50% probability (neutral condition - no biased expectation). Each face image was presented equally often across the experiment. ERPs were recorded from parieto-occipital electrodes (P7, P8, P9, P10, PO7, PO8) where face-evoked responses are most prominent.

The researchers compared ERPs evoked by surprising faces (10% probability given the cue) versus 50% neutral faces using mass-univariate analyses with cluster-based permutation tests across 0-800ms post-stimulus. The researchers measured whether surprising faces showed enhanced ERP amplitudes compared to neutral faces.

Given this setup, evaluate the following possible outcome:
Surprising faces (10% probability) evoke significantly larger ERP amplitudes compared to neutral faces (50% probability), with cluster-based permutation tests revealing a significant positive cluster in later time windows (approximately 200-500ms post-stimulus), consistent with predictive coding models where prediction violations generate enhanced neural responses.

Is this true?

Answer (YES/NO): NO